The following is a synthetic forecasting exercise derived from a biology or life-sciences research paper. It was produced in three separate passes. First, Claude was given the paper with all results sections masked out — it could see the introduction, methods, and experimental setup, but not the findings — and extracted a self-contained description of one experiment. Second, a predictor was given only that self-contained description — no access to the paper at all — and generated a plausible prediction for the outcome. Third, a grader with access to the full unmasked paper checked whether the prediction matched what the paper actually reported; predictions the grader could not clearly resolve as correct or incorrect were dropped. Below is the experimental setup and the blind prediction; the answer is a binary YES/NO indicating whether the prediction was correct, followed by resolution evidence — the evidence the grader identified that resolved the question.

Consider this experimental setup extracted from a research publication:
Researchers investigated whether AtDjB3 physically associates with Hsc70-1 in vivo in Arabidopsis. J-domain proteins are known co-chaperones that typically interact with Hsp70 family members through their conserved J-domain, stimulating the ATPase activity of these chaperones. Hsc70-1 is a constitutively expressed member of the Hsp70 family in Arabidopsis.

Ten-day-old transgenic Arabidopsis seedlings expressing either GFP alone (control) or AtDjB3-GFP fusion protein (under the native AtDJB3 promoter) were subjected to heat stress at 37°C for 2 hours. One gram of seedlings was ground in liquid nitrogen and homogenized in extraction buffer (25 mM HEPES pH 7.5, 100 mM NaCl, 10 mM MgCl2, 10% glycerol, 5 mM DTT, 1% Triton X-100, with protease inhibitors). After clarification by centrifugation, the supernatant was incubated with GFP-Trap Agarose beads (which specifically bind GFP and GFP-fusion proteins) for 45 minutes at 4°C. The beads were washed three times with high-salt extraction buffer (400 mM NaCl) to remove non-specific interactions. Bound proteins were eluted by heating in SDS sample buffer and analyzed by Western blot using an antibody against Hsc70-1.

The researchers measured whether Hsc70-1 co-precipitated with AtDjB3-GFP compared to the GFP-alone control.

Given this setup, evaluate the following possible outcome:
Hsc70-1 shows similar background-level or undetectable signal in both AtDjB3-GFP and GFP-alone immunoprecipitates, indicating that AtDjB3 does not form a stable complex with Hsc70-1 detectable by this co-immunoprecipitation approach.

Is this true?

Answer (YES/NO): NO